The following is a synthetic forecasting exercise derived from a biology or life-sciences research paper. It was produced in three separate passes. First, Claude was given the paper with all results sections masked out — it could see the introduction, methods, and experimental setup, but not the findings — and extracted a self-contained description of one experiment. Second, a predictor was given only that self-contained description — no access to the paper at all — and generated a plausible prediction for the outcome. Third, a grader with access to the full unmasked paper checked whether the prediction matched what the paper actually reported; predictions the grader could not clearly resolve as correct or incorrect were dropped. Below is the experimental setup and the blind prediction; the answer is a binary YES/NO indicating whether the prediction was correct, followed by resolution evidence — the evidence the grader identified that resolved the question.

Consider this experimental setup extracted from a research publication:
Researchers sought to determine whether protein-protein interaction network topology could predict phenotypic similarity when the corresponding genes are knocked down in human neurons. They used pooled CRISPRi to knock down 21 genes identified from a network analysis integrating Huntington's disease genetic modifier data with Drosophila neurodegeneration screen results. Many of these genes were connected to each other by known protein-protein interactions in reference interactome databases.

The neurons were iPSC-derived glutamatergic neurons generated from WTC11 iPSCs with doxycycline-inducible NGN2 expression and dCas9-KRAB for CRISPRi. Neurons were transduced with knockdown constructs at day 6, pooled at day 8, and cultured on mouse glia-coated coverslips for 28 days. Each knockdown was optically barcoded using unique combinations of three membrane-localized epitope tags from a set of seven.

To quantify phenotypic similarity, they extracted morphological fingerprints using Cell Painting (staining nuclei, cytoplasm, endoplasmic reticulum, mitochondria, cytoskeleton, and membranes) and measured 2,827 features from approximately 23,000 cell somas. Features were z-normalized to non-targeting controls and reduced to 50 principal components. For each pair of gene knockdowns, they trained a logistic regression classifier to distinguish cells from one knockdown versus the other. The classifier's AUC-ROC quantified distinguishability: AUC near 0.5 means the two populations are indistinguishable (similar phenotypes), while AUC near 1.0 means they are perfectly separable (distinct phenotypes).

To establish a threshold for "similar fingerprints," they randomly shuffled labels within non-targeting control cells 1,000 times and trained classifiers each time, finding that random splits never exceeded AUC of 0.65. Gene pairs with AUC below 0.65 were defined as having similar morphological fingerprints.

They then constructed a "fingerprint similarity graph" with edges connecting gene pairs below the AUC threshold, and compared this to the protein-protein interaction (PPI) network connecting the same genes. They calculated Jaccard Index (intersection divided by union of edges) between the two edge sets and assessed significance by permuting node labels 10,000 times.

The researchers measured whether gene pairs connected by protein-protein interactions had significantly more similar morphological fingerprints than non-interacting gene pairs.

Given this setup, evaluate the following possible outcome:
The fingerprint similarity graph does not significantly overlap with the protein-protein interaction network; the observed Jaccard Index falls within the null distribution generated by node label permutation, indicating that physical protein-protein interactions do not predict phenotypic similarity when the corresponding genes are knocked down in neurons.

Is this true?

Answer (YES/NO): NO